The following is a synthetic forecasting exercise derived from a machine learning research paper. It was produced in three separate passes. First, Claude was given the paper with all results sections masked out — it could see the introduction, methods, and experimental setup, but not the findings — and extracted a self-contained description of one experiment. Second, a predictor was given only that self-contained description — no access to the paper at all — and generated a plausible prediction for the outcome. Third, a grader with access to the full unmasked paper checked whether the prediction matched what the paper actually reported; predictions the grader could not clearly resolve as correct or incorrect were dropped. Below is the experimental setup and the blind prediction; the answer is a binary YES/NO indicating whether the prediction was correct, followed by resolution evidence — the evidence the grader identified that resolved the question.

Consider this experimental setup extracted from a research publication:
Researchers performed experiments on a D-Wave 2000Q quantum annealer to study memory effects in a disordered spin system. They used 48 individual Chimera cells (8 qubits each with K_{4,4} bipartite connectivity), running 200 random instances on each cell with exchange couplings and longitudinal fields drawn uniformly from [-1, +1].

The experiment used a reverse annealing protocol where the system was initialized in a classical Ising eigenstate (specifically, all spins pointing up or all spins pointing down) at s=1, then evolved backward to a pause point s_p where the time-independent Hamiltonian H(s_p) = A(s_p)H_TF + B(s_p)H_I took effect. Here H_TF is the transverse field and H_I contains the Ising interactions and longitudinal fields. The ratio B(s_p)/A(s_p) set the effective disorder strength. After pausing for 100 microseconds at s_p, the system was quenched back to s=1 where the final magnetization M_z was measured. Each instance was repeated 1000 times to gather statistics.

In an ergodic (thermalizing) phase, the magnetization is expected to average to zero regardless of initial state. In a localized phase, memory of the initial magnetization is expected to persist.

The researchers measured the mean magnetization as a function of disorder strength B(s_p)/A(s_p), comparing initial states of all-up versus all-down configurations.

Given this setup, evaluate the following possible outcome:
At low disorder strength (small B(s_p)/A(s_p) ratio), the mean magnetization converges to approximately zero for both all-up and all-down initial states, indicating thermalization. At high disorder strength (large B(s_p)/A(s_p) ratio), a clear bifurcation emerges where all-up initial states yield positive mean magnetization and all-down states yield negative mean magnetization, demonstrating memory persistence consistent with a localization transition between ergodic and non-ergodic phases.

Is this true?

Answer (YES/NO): YES